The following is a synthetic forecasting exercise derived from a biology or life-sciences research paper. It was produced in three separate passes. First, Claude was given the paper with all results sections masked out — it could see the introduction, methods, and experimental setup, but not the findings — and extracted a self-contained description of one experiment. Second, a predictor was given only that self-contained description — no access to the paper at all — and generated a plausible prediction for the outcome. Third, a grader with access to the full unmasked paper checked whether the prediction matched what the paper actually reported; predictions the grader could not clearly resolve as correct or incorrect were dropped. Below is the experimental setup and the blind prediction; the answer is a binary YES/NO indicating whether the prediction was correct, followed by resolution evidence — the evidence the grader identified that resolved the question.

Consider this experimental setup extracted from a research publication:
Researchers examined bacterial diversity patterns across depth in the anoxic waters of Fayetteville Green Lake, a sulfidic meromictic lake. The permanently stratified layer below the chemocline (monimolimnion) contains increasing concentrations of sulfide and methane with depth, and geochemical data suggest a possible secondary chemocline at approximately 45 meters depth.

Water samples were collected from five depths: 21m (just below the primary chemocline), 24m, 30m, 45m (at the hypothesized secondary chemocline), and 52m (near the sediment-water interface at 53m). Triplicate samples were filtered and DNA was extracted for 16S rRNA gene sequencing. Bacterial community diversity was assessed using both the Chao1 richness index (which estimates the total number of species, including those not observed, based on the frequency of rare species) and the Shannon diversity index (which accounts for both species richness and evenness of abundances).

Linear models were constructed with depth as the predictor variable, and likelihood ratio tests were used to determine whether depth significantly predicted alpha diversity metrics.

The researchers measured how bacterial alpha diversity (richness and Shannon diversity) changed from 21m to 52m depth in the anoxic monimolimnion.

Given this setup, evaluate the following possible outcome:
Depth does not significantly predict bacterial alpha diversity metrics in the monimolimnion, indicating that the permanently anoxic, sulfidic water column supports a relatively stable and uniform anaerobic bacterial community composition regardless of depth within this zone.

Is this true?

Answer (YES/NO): NO